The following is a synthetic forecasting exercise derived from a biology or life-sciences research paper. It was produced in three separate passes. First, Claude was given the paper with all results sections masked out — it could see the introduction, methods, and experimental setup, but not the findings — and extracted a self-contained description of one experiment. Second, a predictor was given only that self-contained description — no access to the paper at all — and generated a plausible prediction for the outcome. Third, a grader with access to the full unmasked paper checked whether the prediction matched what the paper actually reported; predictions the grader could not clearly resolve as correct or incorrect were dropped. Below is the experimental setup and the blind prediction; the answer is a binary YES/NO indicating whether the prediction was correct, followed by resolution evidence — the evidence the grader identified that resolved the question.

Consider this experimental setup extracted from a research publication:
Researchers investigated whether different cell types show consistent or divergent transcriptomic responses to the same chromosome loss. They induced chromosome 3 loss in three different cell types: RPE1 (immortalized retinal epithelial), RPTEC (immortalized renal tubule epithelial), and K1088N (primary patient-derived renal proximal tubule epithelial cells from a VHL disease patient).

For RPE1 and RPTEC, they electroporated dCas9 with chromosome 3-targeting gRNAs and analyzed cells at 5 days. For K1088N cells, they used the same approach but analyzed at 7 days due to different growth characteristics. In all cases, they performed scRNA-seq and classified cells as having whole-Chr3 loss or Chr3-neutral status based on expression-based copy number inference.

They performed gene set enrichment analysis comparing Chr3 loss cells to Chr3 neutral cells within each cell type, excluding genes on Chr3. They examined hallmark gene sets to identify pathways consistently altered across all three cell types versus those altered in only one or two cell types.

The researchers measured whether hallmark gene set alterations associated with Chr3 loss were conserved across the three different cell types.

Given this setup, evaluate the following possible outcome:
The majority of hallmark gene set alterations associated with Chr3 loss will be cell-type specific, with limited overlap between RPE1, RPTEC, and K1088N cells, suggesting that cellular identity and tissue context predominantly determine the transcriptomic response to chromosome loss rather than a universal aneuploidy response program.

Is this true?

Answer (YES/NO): NO